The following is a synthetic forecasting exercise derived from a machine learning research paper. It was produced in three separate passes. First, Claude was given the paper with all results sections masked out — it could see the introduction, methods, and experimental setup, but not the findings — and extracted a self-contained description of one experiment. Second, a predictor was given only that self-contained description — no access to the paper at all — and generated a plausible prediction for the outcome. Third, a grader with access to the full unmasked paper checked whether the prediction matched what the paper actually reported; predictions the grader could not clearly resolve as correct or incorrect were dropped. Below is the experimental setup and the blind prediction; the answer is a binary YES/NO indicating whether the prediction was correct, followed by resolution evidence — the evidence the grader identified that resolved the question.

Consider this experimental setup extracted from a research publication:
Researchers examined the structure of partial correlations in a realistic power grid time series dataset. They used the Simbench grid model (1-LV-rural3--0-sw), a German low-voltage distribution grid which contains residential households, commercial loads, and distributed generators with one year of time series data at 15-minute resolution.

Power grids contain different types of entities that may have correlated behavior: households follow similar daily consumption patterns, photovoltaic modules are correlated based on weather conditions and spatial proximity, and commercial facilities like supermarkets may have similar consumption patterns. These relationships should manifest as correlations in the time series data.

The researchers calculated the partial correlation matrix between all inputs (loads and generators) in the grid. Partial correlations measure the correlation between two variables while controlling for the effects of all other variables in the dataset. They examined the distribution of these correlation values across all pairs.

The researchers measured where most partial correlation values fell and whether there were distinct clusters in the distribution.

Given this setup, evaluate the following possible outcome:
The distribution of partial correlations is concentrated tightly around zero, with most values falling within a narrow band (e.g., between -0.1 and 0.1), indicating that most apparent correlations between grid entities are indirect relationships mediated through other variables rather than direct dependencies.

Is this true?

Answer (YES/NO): NO